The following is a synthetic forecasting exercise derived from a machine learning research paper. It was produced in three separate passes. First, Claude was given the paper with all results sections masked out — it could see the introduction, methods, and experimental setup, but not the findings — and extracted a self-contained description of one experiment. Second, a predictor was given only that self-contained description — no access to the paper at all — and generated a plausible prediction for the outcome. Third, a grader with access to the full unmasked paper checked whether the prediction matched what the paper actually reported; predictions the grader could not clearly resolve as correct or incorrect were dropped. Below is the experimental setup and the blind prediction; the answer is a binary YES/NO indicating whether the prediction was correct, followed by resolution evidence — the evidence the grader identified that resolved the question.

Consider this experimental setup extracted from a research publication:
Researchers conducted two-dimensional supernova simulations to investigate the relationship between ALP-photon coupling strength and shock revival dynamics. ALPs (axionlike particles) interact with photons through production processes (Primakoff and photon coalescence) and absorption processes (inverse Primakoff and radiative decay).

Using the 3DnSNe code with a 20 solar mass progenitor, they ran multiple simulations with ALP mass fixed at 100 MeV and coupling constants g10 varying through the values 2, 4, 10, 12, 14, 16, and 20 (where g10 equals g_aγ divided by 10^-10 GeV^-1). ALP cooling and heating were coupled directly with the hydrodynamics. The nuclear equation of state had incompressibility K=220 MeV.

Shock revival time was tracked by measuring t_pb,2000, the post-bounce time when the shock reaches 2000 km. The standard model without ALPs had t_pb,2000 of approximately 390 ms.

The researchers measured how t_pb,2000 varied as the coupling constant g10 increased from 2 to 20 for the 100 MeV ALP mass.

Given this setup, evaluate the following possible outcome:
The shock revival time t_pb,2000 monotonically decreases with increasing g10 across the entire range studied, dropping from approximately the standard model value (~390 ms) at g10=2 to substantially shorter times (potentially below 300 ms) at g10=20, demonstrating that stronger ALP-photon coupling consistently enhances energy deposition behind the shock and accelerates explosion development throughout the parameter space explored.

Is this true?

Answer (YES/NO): NO